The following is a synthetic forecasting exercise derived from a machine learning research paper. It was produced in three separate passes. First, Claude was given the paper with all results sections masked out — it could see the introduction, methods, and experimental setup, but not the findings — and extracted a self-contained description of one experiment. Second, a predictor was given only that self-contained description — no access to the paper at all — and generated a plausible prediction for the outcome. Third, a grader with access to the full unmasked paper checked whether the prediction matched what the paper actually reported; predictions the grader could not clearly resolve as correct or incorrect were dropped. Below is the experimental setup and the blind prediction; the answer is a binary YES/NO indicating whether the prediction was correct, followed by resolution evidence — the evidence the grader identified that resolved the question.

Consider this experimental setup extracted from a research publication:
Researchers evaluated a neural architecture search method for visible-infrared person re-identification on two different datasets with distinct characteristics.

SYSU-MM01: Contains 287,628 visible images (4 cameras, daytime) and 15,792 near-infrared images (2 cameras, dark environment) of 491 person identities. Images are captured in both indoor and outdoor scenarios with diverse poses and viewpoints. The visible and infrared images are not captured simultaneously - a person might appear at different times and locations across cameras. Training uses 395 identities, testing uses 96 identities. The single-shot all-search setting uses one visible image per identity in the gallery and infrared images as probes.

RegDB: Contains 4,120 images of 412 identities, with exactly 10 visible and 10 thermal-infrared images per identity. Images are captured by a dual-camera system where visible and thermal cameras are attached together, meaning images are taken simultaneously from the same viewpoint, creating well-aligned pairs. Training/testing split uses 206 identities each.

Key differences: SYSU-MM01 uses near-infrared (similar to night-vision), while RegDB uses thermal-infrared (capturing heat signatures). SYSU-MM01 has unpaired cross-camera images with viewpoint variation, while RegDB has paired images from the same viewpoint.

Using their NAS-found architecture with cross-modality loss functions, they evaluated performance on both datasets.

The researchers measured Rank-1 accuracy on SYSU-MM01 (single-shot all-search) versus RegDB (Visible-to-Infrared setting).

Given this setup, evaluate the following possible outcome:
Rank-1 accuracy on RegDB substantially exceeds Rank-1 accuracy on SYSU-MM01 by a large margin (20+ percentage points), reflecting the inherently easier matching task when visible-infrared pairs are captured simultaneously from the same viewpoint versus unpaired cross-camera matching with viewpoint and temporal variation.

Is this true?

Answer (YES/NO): YES